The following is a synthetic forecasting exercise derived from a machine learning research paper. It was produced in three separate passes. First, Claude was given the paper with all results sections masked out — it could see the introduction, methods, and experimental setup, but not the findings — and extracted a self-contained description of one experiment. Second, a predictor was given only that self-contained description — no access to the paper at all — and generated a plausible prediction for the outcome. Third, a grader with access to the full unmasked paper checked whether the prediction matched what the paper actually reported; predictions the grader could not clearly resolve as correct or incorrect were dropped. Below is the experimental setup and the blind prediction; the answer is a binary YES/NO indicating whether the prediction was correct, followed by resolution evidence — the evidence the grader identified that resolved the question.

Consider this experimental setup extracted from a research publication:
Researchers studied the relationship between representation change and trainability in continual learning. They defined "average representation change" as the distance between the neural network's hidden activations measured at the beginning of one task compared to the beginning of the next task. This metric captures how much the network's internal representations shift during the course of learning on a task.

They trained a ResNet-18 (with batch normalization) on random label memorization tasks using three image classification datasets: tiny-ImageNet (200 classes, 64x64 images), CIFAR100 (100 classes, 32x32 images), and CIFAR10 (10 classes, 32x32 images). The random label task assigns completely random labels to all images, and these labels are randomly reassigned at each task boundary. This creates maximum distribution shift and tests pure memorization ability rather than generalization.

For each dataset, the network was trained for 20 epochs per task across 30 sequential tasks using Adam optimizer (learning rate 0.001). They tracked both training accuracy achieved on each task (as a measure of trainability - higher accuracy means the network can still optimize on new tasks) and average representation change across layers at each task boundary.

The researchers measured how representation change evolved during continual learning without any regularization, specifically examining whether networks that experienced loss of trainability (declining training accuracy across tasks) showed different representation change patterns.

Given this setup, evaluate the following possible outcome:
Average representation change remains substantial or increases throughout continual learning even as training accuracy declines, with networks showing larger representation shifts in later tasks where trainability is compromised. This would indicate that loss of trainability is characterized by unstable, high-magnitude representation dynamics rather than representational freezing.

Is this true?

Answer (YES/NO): NO